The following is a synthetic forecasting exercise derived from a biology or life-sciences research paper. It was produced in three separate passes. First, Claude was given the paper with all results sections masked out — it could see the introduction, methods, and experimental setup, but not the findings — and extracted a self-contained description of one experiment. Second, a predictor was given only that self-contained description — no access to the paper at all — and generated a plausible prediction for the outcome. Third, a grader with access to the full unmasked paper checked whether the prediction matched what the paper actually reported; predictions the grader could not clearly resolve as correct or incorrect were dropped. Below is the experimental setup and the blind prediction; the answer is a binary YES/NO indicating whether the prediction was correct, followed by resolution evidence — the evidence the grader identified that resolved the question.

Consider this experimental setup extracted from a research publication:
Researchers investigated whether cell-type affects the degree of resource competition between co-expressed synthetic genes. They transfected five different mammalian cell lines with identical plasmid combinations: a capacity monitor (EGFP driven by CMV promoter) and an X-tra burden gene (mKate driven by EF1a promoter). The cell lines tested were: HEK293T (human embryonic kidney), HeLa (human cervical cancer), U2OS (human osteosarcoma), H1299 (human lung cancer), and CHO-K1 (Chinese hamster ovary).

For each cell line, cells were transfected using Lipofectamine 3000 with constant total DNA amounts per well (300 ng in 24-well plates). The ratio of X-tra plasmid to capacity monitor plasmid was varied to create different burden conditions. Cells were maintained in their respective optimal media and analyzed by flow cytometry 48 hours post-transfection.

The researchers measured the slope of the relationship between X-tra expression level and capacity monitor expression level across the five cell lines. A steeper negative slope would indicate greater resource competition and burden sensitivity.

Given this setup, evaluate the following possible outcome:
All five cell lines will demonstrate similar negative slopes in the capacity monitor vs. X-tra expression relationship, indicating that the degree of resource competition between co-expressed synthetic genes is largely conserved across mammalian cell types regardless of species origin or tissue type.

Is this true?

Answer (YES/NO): NO